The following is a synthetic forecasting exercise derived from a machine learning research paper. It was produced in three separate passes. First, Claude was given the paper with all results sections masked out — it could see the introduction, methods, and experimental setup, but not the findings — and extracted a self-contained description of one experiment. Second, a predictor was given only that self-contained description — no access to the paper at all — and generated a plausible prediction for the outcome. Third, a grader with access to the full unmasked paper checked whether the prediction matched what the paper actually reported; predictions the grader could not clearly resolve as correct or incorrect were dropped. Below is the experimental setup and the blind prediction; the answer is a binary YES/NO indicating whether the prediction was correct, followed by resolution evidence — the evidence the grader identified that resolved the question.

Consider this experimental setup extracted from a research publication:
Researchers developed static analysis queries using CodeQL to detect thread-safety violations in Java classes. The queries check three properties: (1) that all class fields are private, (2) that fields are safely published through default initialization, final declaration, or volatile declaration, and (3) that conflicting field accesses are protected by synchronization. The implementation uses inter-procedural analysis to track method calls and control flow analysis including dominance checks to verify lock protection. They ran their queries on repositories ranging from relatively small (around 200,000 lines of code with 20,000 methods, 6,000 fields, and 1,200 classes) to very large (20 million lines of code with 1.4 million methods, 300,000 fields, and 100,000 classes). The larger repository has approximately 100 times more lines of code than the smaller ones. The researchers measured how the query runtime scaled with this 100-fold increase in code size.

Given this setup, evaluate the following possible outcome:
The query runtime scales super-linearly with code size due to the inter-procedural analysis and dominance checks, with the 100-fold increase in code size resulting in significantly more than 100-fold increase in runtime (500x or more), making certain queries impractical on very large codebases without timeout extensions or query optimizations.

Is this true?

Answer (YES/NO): NO